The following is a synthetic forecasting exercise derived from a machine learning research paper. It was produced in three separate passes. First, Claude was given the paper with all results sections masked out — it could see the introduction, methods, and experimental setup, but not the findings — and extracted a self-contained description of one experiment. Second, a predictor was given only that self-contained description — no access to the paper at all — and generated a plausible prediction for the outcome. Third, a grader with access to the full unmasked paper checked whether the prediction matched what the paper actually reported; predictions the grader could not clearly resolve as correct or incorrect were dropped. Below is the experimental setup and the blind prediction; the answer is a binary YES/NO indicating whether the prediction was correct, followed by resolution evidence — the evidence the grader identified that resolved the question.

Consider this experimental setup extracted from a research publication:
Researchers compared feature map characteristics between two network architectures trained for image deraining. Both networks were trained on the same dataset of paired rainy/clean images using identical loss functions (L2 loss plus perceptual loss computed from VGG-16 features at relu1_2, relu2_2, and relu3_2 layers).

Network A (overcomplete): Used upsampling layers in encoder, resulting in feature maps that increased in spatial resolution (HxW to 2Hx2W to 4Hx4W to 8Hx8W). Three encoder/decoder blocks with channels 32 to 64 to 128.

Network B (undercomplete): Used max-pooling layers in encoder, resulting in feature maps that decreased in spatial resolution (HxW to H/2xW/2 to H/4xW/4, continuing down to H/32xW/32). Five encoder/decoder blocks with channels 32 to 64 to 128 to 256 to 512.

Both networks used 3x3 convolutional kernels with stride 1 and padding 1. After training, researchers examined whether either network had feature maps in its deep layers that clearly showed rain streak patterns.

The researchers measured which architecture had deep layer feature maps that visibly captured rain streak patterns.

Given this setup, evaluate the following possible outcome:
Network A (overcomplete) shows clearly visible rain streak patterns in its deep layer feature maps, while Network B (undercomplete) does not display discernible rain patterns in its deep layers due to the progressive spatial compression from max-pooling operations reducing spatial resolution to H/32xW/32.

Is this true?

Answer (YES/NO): YES